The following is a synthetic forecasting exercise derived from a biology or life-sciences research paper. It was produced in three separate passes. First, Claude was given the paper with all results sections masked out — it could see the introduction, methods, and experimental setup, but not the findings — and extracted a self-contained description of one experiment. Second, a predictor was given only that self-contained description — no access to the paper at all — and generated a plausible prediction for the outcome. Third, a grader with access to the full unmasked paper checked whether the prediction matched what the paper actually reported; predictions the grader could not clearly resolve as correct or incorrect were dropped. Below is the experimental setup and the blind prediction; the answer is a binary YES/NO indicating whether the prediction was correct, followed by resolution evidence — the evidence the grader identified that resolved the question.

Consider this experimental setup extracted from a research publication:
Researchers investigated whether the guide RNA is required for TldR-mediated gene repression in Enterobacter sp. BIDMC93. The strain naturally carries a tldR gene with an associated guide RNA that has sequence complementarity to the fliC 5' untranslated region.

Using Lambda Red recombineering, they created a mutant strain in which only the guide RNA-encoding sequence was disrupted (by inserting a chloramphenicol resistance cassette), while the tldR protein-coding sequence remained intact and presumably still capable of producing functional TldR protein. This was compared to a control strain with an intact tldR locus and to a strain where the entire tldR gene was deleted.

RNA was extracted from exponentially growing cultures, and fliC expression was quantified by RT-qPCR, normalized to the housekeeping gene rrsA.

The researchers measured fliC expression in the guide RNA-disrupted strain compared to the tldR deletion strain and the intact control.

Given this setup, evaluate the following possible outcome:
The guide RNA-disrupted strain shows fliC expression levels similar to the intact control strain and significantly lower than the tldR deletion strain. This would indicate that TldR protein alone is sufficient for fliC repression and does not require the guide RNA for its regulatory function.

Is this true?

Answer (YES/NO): NO